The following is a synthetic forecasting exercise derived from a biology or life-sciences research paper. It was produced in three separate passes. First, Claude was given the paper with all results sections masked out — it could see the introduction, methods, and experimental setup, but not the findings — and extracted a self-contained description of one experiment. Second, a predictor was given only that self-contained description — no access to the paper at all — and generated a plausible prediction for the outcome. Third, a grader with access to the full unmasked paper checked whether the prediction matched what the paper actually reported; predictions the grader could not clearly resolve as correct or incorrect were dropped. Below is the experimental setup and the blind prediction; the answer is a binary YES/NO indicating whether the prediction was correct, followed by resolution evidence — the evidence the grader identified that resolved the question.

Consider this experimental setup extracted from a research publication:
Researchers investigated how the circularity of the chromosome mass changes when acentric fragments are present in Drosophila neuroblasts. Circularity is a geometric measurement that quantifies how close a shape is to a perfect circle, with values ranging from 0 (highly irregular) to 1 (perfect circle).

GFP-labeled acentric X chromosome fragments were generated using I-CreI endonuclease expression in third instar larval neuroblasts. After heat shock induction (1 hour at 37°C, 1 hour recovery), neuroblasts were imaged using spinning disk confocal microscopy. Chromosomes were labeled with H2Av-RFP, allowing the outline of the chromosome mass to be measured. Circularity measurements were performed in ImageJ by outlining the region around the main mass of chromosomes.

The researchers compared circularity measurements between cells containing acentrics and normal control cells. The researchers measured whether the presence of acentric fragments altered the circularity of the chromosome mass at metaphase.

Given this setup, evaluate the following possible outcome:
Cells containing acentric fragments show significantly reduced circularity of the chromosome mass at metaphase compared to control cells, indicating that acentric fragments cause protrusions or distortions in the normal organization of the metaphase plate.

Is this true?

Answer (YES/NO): NO